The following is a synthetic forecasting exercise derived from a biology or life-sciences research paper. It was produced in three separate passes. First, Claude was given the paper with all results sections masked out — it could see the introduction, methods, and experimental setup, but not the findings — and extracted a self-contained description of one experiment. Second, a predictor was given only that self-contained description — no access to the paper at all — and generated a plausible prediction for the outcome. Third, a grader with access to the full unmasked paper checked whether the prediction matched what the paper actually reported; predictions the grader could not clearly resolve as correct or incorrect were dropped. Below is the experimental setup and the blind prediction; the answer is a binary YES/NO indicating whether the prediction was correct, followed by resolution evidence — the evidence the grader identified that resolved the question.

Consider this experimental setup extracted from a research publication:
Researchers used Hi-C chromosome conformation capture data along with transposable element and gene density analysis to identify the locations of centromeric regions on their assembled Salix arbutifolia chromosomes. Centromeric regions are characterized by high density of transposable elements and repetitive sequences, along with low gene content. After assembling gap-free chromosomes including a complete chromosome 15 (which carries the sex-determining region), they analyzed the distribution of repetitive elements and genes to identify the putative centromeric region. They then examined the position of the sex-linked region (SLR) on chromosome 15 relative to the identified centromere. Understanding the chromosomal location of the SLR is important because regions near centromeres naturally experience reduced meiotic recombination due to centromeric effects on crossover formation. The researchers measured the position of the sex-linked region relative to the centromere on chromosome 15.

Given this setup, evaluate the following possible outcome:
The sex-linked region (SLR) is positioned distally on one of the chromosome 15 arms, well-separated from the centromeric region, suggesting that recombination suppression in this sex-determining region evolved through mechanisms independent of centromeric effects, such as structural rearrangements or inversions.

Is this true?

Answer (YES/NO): NO